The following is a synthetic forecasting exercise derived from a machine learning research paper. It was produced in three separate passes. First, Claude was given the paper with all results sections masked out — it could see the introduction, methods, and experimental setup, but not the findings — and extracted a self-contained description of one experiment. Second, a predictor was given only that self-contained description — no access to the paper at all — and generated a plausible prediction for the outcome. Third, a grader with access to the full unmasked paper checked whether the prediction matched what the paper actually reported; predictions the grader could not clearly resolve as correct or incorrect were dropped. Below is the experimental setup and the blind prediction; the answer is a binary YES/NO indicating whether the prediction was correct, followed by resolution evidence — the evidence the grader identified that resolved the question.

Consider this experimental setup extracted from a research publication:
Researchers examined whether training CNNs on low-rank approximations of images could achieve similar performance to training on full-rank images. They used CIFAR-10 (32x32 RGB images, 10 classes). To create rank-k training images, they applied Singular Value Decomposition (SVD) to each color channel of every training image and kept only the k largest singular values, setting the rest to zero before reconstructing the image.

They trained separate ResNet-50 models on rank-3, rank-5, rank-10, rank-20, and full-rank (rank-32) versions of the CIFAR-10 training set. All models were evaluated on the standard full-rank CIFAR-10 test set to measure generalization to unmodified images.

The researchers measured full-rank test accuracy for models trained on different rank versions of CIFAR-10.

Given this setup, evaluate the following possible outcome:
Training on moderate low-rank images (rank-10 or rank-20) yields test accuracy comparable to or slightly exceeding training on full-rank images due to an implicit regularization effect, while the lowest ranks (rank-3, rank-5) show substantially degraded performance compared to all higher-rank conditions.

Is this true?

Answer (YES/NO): NO